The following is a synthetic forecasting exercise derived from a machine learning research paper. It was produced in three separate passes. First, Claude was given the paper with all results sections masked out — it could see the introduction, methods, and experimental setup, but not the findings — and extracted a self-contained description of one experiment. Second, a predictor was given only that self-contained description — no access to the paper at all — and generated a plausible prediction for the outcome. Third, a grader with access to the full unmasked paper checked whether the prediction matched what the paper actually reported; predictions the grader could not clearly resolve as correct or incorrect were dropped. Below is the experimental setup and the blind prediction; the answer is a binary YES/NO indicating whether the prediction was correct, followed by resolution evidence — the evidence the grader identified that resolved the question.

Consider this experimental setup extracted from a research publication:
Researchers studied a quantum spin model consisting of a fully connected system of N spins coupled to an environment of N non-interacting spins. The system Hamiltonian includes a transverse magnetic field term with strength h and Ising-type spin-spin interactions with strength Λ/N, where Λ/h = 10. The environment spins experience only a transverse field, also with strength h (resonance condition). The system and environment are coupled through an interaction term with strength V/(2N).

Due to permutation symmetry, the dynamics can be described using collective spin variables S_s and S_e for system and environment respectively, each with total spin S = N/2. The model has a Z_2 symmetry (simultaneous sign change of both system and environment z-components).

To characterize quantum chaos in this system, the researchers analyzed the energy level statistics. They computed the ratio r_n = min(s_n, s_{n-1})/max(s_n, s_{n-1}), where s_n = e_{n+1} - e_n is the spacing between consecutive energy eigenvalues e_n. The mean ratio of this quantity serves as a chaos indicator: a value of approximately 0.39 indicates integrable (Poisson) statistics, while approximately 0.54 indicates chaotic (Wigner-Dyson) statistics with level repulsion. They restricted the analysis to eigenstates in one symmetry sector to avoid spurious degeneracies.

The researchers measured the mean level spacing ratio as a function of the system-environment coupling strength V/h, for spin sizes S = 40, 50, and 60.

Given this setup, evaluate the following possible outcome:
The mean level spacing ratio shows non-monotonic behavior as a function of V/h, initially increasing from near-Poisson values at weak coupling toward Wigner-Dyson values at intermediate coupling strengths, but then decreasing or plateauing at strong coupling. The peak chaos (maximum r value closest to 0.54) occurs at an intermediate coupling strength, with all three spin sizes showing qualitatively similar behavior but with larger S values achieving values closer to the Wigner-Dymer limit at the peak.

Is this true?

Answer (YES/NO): NO